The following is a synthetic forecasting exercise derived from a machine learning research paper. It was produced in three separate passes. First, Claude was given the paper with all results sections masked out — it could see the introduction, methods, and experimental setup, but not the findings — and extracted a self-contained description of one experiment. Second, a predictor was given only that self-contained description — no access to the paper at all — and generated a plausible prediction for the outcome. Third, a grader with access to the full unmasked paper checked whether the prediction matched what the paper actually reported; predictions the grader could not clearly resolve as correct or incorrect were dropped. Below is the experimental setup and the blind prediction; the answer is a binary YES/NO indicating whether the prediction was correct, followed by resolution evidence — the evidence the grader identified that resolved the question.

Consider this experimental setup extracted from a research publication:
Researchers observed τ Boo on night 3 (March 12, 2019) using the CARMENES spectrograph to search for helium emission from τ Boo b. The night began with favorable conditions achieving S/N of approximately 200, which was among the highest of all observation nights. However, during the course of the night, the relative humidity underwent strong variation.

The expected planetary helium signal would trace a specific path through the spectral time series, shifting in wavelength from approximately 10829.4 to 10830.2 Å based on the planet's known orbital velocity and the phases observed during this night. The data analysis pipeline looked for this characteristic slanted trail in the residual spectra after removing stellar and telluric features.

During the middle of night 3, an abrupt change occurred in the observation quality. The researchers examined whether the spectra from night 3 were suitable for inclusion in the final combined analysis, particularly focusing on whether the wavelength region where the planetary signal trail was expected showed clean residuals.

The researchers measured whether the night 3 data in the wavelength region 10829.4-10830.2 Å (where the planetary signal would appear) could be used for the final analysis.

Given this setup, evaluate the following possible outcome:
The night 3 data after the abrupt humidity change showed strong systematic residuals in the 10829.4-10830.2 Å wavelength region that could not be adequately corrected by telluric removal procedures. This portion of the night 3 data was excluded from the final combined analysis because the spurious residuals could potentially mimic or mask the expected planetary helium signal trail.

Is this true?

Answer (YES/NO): NO